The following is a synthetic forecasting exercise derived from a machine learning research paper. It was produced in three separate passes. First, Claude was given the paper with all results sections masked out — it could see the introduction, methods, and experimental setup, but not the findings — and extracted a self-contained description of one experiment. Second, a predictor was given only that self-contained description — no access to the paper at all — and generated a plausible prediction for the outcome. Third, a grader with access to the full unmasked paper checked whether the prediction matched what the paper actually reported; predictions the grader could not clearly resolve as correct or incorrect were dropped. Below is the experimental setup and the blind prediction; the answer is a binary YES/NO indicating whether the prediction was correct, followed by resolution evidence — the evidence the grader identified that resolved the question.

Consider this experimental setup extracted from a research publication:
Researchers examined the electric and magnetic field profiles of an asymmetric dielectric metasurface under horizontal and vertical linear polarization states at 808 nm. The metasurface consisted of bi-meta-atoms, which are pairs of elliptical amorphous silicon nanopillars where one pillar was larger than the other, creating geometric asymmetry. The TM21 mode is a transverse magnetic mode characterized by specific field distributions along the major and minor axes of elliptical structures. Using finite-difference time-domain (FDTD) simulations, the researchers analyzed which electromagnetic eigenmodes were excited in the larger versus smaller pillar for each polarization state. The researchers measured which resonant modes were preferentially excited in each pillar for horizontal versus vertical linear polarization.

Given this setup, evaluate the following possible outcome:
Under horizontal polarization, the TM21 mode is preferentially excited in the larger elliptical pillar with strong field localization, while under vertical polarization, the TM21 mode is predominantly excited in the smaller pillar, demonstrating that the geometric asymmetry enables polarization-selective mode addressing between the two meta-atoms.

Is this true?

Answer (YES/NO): YES